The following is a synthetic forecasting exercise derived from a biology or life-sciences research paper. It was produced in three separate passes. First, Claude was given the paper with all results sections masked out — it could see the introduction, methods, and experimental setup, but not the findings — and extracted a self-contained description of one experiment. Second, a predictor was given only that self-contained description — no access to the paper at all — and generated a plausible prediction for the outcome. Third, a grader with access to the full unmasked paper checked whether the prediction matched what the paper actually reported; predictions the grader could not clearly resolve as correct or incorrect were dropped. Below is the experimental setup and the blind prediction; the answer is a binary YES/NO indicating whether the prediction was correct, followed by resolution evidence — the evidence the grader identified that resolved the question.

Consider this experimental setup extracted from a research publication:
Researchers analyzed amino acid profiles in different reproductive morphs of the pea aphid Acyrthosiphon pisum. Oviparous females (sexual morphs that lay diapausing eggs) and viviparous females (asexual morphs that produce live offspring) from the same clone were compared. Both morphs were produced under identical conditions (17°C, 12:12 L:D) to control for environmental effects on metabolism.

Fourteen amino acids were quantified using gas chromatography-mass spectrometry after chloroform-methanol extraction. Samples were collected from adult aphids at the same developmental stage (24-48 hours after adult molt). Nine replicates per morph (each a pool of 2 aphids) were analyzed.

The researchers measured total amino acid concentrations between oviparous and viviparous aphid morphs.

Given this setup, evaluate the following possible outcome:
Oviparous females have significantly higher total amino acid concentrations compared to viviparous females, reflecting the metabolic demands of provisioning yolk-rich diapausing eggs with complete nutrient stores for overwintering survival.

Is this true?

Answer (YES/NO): NO